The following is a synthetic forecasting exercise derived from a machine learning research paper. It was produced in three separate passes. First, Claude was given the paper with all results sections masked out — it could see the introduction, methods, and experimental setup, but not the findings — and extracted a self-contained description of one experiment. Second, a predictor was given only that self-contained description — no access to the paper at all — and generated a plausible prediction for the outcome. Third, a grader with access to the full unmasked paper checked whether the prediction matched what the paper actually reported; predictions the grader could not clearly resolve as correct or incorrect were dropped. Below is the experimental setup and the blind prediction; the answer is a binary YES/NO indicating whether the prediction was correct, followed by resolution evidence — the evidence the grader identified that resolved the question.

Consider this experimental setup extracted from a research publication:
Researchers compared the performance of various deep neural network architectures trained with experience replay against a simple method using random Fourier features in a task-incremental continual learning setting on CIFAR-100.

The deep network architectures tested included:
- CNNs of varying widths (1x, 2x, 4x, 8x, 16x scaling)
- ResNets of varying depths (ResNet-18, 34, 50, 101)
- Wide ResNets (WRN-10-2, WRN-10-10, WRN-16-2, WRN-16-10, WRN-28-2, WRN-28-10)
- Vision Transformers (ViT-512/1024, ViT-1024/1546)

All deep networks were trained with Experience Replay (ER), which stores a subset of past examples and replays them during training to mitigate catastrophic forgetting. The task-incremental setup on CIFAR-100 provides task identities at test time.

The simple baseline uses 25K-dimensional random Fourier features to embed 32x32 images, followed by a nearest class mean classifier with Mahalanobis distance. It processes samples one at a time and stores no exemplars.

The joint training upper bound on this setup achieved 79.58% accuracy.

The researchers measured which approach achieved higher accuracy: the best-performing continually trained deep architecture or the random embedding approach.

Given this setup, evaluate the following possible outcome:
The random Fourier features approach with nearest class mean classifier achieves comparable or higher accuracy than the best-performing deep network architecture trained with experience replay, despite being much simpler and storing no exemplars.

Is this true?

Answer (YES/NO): NO